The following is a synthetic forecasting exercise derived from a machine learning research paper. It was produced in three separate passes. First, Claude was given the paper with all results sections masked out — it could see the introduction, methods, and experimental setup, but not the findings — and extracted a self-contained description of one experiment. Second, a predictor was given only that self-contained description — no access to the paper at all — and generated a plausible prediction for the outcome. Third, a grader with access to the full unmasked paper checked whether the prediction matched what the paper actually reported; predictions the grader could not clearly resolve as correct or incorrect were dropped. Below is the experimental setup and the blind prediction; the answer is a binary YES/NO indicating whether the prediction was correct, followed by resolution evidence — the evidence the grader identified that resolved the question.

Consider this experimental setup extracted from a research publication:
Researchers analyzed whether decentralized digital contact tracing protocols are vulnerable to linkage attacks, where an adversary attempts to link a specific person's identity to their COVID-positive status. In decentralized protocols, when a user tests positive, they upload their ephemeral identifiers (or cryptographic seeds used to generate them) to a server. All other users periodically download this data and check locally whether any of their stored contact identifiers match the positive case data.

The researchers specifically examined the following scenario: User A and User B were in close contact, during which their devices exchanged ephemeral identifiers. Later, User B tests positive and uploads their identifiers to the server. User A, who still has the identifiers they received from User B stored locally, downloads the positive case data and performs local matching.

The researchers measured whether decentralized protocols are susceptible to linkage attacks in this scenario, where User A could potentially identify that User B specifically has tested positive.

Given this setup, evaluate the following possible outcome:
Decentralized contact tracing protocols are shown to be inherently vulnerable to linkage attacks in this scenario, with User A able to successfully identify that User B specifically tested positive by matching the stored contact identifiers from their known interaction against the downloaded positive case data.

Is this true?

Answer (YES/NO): YES